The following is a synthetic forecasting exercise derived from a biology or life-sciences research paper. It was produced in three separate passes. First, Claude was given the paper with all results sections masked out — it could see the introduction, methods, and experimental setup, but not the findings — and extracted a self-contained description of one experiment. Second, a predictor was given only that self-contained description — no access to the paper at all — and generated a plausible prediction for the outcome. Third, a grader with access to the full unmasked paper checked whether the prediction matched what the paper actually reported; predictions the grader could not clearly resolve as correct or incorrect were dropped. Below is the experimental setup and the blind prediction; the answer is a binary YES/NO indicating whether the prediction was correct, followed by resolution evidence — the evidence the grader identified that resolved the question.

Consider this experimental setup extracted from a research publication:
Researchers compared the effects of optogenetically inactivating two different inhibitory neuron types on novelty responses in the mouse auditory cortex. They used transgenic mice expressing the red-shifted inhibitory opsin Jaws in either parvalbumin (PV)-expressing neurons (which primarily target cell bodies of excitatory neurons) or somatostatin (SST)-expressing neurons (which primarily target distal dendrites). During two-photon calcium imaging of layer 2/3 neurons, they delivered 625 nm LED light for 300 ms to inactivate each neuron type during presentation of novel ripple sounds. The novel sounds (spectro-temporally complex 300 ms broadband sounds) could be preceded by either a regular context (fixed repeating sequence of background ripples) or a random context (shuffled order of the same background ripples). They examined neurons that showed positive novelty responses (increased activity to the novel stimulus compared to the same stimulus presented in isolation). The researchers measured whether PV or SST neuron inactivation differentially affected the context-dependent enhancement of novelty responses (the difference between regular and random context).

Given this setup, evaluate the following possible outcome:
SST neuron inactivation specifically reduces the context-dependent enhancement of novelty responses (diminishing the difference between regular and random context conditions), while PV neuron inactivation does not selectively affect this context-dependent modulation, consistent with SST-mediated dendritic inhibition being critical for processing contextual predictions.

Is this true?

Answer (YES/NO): NO